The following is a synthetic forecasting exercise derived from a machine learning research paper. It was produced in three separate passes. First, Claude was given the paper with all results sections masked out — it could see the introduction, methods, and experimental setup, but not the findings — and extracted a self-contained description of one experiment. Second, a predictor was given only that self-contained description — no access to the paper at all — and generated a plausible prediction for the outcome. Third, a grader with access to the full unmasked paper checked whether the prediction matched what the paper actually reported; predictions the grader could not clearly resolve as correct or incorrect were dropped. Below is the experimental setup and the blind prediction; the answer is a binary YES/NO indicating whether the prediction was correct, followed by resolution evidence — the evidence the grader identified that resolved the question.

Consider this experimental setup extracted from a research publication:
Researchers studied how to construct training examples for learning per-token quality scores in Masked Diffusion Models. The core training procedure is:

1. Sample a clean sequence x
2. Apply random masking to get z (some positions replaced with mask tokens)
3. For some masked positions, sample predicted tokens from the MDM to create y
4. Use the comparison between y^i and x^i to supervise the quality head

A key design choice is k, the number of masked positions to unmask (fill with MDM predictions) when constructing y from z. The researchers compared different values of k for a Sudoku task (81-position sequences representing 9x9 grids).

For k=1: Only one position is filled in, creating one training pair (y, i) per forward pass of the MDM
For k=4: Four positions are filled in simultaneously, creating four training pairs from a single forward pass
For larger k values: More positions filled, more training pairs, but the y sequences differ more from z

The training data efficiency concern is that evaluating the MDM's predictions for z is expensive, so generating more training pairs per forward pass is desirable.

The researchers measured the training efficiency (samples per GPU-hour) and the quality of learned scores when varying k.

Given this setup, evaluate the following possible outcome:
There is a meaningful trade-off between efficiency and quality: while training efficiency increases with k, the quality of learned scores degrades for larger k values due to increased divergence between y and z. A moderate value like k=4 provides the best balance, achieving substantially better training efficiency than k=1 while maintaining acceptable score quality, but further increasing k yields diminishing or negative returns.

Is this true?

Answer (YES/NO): NO